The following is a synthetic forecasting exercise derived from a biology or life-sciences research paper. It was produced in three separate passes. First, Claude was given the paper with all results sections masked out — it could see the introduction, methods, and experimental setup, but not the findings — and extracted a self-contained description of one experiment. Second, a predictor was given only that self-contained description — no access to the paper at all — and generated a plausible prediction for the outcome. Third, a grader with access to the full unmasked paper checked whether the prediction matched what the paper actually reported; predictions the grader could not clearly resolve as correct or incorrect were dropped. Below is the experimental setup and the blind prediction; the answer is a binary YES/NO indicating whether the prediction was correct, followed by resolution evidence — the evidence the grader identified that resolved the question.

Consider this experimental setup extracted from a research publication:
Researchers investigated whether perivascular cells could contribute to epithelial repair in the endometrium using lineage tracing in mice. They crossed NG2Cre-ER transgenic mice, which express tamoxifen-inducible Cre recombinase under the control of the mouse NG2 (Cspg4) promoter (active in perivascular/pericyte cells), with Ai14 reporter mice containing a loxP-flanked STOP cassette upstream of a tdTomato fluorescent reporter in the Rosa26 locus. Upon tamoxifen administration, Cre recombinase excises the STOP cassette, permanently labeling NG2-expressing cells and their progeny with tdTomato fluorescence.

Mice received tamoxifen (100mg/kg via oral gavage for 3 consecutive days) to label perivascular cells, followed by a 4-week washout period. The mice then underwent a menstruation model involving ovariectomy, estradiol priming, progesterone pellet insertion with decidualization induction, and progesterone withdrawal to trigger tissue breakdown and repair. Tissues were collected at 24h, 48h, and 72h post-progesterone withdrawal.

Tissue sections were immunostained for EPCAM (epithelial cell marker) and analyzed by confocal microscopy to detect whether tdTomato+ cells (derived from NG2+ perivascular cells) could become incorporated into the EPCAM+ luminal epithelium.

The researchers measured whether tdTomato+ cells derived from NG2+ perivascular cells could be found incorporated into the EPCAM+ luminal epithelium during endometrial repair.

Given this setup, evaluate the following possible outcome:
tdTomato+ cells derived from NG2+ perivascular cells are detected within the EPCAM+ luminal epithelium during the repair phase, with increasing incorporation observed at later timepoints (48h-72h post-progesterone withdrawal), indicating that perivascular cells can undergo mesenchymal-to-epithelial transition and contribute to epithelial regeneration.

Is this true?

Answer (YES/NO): NO